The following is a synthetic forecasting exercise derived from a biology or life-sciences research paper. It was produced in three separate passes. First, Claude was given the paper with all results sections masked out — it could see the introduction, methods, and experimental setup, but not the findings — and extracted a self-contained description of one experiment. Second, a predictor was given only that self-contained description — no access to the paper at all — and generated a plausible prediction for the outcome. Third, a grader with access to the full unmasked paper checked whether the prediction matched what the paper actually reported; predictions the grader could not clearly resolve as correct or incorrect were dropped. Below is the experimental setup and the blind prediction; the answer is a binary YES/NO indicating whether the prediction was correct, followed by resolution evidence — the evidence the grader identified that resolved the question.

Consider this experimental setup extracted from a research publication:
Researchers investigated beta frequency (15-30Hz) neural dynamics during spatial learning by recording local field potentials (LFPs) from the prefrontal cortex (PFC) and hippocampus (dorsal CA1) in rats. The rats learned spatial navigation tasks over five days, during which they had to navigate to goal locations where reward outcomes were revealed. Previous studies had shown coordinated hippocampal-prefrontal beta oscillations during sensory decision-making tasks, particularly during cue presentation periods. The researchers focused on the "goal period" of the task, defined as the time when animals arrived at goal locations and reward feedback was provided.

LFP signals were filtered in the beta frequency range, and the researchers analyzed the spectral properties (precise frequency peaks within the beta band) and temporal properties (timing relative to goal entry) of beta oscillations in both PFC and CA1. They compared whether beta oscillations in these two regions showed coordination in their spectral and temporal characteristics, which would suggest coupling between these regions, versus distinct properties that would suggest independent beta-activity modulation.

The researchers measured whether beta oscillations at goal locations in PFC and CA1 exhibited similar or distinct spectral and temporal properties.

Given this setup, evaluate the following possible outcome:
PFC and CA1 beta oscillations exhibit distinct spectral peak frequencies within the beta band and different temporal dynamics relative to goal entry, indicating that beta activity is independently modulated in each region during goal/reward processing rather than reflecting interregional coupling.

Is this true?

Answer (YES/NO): YES